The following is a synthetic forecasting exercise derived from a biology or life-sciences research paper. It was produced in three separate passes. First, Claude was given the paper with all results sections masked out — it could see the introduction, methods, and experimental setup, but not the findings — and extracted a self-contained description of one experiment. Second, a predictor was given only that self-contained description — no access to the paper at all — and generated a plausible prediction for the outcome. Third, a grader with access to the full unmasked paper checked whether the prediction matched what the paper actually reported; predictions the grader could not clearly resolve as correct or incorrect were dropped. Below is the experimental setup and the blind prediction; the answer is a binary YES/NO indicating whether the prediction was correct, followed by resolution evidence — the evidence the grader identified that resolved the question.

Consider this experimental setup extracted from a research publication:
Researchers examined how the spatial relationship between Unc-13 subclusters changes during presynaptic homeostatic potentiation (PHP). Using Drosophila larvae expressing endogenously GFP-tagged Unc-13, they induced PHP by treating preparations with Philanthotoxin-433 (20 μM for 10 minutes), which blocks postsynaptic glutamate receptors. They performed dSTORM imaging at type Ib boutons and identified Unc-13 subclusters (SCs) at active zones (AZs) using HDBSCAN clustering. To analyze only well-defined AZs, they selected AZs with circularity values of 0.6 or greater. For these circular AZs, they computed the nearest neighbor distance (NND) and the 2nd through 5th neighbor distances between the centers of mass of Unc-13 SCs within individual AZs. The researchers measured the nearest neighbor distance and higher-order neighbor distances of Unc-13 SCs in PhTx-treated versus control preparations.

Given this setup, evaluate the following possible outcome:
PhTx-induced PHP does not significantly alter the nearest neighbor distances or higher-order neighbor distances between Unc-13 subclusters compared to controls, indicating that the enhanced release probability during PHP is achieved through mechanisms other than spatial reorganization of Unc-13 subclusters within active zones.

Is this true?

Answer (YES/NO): NO